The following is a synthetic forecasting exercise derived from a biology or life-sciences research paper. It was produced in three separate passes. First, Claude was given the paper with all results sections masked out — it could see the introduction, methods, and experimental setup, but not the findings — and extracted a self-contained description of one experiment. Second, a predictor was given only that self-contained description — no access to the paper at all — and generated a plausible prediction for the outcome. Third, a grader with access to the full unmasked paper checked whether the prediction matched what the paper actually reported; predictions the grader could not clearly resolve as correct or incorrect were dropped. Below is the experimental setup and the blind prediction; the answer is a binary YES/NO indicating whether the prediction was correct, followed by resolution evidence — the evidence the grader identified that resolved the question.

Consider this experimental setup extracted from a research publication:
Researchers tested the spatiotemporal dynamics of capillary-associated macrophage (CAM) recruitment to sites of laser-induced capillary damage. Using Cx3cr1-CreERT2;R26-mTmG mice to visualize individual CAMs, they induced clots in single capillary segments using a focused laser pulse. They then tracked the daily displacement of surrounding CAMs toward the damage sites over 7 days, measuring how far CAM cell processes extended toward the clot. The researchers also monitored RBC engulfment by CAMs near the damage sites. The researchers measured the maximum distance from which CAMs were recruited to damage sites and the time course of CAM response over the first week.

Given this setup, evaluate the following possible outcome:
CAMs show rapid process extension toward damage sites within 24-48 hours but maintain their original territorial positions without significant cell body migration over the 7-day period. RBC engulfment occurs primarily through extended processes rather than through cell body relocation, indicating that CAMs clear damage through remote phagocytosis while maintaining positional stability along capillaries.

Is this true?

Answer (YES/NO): NO